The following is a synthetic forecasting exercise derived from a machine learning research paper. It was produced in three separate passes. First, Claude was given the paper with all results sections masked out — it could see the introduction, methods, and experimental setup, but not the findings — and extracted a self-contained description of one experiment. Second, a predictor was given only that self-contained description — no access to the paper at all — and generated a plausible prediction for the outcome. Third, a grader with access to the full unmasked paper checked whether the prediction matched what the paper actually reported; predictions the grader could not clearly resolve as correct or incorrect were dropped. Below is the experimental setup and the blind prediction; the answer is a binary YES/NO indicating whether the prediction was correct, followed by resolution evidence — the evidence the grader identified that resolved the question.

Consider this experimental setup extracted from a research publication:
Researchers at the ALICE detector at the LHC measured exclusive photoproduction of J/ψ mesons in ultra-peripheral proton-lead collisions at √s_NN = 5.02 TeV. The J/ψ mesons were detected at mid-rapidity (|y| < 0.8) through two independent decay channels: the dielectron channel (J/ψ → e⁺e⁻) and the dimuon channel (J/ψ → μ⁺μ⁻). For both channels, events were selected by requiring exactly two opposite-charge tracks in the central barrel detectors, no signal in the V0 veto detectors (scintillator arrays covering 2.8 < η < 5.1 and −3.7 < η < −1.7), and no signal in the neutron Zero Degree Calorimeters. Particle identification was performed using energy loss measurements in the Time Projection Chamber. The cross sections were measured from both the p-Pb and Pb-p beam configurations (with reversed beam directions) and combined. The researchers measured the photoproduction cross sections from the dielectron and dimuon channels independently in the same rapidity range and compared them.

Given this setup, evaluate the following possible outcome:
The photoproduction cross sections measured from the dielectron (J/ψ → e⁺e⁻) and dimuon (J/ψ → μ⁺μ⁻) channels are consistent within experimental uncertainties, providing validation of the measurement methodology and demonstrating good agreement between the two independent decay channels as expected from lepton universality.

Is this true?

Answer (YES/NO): YES